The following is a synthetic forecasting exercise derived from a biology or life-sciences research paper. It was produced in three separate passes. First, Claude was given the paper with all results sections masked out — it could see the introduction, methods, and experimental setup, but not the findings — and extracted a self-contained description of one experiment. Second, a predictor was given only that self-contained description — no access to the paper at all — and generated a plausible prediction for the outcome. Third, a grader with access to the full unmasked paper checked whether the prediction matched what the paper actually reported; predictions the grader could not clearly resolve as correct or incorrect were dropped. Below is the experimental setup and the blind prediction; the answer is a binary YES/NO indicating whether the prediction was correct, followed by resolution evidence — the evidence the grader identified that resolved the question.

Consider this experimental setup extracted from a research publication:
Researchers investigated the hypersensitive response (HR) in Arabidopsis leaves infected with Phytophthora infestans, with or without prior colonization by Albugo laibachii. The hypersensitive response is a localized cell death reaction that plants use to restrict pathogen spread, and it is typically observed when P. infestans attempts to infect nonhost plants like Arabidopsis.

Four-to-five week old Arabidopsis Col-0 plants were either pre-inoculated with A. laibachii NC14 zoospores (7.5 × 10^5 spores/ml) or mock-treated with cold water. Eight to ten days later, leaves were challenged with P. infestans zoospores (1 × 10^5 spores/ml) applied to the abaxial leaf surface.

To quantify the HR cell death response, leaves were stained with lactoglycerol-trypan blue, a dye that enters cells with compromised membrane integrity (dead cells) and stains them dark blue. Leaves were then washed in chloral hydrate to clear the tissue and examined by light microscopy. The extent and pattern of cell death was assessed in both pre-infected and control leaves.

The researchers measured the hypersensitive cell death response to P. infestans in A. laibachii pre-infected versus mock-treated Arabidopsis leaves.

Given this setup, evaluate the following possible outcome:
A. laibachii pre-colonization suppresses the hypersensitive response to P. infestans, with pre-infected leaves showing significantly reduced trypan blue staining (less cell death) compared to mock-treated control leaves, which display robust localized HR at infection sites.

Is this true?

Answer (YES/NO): YES